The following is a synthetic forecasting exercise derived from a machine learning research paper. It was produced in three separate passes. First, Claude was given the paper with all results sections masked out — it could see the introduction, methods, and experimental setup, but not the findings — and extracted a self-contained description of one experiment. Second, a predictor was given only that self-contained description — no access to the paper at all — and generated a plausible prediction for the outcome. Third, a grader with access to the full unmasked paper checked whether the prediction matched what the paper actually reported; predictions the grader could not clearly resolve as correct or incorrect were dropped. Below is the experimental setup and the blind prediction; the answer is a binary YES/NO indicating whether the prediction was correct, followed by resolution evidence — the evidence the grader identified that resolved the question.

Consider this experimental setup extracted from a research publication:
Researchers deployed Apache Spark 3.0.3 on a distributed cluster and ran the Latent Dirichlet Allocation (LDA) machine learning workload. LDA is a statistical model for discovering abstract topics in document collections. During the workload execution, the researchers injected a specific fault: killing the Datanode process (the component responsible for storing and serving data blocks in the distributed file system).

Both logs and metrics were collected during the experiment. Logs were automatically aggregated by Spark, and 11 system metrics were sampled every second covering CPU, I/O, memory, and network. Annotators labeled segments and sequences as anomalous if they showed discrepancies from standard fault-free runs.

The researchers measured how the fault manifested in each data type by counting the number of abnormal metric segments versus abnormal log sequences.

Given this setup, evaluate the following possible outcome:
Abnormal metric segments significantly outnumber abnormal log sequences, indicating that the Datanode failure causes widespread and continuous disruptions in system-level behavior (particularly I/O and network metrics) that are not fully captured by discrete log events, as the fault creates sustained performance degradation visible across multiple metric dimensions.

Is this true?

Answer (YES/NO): YES